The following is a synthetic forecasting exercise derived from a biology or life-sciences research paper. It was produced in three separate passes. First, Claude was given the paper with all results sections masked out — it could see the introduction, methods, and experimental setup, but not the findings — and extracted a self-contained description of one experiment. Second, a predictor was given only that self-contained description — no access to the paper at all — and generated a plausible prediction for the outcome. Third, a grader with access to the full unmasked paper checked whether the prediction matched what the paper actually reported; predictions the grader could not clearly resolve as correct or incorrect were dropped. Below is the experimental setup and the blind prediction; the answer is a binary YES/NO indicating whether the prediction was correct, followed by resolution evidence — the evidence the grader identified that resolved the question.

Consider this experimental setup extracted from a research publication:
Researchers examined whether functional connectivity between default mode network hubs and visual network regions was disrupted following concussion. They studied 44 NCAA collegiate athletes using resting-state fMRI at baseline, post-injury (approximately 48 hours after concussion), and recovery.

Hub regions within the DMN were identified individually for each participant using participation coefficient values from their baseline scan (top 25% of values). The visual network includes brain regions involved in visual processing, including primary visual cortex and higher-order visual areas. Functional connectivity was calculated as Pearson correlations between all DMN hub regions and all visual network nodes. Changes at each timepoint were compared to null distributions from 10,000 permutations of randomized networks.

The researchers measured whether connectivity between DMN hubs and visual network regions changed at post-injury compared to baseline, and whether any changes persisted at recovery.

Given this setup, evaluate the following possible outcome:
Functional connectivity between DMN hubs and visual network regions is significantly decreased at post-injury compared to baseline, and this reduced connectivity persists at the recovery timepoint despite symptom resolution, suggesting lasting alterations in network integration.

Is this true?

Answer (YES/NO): YES